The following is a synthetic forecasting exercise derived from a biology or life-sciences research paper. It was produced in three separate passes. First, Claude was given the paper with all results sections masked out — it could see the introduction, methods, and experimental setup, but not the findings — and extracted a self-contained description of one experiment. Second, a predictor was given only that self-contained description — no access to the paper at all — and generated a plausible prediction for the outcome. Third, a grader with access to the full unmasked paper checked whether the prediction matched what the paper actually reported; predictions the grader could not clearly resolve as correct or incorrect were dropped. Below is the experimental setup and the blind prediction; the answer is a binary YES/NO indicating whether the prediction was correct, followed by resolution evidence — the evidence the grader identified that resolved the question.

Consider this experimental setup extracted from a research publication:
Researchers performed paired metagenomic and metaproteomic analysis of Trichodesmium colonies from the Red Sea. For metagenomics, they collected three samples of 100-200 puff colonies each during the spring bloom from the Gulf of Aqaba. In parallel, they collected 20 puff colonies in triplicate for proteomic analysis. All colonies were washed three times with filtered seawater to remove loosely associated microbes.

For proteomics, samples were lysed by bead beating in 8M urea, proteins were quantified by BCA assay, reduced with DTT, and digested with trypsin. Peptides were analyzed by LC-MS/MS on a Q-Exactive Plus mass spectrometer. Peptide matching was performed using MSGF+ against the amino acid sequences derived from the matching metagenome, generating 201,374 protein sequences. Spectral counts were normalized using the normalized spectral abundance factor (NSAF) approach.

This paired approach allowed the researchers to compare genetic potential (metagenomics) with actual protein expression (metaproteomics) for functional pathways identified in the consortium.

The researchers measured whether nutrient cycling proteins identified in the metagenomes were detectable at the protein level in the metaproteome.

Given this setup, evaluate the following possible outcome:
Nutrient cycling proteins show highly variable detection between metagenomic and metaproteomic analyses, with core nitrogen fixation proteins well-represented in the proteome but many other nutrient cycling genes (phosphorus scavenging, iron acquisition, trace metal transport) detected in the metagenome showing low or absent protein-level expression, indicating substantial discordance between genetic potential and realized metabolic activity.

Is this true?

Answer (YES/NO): NO